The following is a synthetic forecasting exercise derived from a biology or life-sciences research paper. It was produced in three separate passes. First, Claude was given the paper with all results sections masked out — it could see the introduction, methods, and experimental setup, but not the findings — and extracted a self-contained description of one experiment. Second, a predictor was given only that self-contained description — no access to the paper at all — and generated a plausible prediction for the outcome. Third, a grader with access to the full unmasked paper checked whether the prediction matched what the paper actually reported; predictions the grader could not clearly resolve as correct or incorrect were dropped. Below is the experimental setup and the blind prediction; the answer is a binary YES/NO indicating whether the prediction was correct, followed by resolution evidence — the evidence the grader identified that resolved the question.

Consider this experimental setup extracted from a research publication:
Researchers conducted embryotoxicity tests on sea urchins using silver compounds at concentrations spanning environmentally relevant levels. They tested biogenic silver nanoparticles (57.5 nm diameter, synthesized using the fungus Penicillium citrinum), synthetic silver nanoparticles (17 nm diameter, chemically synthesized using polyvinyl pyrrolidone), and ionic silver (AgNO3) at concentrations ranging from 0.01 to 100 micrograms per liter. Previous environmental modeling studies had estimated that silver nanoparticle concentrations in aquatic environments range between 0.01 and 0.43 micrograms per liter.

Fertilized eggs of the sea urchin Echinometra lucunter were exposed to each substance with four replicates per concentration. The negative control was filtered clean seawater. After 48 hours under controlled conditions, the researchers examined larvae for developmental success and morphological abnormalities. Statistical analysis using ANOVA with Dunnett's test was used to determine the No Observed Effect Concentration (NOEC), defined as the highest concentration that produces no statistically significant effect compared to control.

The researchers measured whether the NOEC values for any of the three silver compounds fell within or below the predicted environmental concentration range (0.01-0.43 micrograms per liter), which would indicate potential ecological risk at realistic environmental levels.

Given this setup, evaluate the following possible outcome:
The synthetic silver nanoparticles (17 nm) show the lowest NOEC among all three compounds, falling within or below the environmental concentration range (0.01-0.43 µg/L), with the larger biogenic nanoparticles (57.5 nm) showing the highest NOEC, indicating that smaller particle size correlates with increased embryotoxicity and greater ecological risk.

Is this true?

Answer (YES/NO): NO